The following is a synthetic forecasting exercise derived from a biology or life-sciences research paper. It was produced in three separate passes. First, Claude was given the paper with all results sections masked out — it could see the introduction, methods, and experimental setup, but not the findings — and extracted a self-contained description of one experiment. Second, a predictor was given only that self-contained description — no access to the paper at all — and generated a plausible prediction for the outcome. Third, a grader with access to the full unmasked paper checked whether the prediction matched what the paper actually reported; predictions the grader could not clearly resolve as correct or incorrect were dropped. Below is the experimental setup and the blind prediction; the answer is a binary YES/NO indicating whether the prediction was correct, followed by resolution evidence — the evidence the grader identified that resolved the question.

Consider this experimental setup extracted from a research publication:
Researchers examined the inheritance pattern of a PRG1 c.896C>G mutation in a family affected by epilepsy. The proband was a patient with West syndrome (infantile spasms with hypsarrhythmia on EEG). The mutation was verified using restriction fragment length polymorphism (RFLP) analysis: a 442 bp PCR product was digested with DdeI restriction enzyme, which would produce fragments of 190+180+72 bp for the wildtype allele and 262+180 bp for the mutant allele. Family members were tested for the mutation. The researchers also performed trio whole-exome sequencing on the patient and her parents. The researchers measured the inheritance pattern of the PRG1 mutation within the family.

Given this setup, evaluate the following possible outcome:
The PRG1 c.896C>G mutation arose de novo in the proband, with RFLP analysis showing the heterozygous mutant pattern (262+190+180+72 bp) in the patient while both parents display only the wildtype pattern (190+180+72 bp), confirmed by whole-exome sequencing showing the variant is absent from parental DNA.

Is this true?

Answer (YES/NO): NO